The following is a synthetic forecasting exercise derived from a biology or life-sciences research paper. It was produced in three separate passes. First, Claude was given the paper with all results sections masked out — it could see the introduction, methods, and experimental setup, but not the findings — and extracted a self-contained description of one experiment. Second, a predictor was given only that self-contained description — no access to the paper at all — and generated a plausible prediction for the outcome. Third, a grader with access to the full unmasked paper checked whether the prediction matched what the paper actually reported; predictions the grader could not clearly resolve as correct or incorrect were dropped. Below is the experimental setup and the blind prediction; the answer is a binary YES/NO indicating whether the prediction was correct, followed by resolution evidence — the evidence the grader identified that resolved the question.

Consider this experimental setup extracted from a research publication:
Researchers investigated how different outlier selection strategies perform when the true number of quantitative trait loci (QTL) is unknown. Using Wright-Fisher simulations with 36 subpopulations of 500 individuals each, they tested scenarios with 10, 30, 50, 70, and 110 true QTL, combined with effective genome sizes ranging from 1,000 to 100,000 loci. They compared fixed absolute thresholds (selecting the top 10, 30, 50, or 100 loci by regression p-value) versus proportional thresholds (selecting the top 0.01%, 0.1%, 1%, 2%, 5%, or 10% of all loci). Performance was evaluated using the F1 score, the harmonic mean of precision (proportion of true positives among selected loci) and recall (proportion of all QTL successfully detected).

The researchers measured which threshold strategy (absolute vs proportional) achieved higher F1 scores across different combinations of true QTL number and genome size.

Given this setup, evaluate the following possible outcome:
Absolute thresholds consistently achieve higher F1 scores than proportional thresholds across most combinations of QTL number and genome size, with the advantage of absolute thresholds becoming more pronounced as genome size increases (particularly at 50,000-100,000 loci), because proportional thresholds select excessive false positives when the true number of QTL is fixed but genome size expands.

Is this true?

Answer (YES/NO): NO